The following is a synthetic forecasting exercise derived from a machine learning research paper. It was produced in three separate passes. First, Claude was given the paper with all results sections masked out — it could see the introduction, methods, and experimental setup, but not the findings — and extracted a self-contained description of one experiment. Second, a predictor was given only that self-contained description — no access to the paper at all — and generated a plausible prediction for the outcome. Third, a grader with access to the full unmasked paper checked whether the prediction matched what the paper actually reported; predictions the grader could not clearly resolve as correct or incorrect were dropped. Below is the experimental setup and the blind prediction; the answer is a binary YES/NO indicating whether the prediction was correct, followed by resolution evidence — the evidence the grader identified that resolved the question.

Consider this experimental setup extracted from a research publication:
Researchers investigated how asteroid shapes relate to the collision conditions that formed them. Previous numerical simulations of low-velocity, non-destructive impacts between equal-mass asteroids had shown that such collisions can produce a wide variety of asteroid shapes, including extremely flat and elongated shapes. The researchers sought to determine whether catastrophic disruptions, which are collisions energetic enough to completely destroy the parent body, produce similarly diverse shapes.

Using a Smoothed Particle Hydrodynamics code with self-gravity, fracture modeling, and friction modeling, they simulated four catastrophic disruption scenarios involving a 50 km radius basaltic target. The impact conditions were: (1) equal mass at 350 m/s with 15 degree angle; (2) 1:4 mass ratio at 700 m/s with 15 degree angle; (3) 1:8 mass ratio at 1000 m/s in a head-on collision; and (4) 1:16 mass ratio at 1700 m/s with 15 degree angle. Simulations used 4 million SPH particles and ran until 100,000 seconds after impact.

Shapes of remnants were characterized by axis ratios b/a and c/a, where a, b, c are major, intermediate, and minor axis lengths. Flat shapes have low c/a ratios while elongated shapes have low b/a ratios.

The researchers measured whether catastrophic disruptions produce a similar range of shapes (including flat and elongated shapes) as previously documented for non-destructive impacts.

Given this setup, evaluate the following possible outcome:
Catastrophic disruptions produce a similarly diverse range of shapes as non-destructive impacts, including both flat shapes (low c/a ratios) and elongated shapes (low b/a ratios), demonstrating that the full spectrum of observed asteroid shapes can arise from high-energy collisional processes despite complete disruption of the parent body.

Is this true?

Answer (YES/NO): NO